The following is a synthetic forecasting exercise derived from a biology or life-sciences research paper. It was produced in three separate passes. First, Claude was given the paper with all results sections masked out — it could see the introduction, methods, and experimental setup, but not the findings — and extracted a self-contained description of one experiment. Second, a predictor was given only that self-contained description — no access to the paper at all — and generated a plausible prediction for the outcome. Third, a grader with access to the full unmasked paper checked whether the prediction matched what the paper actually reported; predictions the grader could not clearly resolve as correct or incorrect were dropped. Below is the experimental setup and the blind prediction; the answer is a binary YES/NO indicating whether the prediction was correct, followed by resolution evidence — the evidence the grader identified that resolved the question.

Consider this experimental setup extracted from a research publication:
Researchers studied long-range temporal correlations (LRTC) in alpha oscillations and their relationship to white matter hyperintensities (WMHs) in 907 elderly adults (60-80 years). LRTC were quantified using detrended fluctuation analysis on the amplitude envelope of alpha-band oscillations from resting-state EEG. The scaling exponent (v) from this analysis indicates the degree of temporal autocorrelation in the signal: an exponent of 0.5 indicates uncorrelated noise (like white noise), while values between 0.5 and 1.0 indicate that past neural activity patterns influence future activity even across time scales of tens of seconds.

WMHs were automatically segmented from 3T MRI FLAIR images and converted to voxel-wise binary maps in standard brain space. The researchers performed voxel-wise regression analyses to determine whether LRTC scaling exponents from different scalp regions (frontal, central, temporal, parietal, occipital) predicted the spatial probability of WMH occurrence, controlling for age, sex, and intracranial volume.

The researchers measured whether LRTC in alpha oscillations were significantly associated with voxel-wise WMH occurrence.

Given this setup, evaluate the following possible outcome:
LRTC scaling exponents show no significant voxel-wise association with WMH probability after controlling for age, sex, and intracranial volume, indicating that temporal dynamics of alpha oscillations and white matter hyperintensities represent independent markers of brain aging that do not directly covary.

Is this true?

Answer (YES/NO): YES